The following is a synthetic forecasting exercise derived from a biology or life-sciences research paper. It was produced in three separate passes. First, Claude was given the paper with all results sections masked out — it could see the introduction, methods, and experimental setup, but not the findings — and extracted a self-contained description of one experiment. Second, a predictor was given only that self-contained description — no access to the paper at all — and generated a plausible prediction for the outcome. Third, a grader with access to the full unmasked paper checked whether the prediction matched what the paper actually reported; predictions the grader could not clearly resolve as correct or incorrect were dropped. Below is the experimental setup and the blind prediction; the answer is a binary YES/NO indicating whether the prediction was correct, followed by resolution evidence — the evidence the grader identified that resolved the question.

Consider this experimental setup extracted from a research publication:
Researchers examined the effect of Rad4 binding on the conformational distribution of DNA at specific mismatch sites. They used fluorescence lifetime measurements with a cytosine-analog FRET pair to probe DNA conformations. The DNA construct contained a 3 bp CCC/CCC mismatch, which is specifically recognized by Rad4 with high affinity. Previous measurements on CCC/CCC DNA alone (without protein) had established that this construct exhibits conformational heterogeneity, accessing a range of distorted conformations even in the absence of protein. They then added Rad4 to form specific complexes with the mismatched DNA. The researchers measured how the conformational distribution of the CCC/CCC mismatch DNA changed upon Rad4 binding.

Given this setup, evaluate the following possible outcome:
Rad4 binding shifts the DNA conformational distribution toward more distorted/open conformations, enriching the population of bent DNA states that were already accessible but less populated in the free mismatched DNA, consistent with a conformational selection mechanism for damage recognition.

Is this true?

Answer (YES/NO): YES